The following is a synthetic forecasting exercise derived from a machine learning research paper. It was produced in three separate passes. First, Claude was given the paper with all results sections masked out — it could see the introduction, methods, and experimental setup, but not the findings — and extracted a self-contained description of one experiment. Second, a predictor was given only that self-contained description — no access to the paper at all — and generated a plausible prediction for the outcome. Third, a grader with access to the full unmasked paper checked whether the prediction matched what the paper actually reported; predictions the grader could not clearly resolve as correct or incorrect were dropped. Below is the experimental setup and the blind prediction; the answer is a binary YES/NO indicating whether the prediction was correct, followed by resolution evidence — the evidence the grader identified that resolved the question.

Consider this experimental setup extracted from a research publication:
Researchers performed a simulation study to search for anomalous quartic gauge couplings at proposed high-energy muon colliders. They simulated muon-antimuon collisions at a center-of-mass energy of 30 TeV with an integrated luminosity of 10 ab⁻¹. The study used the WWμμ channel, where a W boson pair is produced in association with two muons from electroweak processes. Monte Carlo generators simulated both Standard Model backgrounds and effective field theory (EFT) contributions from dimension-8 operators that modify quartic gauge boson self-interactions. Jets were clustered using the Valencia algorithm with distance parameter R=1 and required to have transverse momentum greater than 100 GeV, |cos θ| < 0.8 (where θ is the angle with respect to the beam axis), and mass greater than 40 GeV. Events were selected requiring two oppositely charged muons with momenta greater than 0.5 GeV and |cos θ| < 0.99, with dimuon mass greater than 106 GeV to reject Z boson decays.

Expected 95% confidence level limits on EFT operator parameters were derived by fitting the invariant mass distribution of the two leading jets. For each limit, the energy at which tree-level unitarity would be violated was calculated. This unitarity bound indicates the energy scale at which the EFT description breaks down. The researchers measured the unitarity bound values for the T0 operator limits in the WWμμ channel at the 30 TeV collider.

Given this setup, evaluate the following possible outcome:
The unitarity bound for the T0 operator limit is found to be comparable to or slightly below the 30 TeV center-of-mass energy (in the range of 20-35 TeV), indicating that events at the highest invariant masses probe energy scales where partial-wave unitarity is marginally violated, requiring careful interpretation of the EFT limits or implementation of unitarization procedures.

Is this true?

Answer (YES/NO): NO